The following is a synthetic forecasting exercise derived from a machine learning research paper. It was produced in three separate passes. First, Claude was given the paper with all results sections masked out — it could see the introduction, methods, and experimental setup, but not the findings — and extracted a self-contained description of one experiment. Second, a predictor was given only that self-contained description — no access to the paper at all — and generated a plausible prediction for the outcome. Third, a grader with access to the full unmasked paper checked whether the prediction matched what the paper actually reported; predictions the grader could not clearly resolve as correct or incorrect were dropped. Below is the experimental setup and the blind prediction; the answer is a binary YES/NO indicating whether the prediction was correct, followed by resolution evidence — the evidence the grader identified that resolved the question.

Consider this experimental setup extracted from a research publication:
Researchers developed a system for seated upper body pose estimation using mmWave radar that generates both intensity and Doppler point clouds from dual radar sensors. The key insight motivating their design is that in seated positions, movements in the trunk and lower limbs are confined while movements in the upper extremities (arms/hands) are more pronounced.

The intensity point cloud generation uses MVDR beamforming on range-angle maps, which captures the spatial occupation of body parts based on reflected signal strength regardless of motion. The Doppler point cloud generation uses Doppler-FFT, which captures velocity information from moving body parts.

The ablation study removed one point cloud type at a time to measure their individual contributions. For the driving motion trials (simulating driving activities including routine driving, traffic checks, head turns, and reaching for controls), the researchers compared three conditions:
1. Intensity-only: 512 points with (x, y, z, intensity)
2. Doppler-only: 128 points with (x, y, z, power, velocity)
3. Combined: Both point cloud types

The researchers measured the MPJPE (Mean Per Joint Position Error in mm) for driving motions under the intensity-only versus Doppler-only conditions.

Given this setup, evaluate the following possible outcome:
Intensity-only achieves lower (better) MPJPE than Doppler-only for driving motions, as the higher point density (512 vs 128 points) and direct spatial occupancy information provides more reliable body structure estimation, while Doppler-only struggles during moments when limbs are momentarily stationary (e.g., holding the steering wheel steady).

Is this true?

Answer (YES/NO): YES